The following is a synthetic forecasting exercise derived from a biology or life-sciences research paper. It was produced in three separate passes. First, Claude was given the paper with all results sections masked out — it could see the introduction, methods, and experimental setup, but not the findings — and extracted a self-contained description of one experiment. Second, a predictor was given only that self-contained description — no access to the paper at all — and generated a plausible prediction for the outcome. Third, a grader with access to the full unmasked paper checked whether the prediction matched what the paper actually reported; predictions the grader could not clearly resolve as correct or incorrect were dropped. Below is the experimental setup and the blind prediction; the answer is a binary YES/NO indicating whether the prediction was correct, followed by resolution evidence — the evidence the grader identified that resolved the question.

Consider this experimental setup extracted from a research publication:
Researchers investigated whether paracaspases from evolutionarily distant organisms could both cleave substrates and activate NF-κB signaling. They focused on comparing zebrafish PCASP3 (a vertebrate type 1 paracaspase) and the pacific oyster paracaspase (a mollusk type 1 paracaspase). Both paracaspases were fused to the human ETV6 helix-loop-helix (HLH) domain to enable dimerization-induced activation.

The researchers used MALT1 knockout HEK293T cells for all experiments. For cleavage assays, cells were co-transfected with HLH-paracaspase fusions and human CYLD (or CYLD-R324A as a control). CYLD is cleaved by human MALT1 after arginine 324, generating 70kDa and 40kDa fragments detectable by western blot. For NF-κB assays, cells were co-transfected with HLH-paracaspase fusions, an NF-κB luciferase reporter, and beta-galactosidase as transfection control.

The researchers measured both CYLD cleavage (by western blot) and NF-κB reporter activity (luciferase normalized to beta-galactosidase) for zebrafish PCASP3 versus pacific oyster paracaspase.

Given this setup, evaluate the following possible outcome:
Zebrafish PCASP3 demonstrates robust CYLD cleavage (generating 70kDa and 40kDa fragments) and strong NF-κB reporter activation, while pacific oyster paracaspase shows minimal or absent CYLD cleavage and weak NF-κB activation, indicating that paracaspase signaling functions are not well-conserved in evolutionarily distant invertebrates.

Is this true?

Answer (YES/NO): NO